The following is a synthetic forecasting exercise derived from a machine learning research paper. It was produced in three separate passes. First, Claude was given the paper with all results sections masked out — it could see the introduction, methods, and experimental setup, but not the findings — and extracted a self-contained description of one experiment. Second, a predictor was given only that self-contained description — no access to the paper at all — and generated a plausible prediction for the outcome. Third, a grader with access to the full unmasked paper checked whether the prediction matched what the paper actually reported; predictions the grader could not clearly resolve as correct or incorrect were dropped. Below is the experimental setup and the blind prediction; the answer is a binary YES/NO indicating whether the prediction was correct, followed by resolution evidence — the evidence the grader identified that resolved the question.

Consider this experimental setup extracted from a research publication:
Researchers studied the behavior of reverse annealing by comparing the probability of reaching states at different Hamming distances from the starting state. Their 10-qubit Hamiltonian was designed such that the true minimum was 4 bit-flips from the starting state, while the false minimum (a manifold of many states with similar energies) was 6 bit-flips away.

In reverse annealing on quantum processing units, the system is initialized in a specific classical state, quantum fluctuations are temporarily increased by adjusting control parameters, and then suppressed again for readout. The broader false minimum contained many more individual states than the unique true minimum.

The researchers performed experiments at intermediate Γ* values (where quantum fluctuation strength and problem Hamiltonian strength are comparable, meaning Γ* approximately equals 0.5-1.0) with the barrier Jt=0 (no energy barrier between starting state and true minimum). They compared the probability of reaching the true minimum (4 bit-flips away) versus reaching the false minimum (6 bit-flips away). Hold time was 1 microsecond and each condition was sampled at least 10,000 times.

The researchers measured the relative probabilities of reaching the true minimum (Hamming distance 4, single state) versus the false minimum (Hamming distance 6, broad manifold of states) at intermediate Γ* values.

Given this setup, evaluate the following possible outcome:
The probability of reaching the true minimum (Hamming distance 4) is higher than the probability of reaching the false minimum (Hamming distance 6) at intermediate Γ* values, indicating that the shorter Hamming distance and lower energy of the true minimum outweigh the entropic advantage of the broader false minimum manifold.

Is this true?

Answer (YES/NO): YES